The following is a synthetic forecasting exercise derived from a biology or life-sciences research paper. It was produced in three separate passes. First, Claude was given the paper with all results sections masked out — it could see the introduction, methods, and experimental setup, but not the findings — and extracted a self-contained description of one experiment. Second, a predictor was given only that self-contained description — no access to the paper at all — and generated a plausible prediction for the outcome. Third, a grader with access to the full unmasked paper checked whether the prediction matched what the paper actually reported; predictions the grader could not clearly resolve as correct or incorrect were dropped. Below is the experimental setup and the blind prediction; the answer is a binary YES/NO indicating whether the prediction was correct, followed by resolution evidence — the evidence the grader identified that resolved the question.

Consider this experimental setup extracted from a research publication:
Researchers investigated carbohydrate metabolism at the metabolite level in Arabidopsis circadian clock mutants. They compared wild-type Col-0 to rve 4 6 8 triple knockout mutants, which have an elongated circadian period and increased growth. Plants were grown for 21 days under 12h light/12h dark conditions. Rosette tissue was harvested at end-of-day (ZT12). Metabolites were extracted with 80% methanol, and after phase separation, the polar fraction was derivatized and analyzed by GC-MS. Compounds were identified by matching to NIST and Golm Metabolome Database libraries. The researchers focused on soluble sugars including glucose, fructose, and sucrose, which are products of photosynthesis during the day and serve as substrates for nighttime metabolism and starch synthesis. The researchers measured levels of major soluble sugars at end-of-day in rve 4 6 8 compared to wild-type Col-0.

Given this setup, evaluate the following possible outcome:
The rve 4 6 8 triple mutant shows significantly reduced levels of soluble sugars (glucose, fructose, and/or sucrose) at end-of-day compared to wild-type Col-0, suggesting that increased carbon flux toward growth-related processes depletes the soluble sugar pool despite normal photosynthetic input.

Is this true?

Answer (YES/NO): YES